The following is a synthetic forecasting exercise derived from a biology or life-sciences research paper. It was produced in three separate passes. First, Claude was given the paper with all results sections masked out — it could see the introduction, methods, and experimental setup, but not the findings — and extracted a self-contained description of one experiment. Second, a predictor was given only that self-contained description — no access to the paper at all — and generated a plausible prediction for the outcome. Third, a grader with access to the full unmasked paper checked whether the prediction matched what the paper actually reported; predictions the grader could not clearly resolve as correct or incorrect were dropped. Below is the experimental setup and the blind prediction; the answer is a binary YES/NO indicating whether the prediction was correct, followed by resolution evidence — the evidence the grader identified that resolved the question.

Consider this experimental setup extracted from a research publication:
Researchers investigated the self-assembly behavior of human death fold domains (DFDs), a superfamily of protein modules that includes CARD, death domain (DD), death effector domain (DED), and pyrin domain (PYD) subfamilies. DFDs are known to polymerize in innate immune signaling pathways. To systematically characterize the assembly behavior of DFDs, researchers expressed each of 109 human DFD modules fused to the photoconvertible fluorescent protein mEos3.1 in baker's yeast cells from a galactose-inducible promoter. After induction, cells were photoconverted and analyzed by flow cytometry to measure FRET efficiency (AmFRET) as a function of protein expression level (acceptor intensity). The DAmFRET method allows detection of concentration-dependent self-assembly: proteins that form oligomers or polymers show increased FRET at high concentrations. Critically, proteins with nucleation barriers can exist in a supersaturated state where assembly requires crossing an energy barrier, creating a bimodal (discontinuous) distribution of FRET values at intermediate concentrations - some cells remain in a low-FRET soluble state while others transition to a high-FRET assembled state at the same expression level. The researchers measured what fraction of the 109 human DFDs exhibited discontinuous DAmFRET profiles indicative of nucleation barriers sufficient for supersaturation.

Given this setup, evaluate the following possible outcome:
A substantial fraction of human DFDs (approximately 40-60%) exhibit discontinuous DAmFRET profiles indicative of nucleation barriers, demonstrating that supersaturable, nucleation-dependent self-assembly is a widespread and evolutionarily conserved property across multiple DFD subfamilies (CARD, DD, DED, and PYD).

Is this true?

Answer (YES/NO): NO